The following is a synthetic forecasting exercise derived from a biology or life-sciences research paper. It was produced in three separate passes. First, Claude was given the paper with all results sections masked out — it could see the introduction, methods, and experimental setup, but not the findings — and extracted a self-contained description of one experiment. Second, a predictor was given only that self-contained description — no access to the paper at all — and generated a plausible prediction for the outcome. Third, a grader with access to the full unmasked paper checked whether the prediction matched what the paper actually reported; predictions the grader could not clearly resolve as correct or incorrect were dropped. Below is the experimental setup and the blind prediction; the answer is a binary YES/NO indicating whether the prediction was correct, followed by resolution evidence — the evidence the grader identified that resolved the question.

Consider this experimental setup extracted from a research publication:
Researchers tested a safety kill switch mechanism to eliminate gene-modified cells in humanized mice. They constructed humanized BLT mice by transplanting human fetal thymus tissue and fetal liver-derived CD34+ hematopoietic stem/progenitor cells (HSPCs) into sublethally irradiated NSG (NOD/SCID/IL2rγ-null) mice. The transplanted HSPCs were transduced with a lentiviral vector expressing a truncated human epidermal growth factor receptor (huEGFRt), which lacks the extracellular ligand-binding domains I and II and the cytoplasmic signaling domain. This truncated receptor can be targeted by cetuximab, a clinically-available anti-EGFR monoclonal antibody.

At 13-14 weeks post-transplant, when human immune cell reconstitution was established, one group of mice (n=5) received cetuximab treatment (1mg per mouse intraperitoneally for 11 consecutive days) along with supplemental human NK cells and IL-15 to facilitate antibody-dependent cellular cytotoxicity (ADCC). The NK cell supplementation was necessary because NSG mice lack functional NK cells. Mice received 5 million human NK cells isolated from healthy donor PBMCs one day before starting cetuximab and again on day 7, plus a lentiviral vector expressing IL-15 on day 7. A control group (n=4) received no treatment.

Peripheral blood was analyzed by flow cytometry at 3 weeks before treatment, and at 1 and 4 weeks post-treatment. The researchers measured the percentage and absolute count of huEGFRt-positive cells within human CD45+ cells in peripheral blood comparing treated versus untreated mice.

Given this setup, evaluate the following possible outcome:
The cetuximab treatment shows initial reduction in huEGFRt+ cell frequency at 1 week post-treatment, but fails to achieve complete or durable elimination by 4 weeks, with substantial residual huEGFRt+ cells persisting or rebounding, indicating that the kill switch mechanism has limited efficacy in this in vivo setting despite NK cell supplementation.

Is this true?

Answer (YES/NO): NO